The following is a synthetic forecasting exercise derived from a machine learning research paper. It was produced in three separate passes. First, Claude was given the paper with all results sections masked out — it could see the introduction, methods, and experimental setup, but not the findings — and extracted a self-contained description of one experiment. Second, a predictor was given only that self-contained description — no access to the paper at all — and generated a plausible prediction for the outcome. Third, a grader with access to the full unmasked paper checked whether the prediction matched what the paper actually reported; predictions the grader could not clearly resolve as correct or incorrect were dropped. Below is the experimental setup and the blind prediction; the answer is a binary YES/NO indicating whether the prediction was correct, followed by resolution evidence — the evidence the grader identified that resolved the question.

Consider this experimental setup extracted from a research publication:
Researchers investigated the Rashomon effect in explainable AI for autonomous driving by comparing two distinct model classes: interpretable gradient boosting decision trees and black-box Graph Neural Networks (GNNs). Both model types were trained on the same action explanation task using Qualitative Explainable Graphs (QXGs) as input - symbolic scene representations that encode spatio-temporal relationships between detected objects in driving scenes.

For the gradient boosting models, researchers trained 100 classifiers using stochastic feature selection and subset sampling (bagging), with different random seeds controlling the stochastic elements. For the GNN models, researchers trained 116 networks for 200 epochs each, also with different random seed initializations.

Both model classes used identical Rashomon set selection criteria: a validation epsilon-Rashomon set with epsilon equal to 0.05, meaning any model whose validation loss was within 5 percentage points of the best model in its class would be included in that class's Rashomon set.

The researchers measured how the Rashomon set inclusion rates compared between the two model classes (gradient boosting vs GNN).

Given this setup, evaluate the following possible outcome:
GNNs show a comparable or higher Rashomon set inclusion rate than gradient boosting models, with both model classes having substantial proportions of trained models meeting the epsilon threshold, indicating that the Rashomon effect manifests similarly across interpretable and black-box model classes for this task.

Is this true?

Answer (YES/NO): NO